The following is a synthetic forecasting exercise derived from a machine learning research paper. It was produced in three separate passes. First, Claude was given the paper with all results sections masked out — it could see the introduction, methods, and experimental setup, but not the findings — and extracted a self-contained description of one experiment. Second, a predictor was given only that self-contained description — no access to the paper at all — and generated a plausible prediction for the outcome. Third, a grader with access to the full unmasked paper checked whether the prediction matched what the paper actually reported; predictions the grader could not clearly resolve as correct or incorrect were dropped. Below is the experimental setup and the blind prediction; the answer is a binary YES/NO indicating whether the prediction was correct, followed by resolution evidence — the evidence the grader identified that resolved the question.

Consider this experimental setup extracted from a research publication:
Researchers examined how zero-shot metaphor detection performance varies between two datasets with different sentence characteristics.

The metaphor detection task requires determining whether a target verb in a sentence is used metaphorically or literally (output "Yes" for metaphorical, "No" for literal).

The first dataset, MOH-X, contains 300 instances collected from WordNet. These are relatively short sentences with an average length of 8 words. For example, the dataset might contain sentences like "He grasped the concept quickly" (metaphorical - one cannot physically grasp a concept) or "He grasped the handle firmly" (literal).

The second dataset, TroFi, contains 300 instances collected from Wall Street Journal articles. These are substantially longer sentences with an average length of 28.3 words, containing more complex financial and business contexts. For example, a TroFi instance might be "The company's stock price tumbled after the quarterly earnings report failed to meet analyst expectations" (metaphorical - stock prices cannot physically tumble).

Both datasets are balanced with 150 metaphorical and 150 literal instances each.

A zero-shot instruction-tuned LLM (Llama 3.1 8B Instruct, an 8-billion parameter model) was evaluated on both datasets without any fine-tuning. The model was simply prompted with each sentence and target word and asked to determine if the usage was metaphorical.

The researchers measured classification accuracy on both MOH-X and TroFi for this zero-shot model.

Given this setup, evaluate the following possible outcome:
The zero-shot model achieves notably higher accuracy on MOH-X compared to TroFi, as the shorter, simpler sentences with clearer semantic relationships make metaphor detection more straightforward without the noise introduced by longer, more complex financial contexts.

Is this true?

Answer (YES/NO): YES